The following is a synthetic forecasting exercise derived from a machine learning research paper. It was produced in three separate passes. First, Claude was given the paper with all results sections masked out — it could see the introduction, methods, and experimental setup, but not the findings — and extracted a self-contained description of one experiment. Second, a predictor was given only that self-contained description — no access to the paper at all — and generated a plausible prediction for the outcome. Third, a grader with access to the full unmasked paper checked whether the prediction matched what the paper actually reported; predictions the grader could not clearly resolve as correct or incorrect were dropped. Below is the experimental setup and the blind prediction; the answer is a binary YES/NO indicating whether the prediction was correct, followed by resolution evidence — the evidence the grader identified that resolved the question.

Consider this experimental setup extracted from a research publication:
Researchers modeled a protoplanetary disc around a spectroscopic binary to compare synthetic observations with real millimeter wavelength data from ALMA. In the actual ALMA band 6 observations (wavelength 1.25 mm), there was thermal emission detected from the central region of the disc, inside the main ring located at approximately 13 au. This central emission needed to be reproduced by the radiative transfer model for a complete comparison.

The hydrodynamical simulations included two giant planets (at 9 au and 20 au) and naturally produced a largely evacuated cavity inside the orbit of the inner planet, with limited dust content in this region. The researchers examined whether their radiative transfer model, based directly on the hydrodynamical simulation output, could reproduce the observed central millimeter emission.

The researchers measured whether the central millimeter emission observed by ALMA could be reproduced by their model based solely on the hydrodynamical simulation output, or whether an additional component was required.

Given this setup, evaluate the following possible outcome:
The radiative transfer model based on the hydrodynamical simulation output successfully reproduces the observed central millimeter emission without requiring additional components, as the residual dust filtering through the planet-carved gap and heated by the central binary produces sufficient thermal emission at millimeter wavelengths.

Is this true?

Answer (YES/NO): NO